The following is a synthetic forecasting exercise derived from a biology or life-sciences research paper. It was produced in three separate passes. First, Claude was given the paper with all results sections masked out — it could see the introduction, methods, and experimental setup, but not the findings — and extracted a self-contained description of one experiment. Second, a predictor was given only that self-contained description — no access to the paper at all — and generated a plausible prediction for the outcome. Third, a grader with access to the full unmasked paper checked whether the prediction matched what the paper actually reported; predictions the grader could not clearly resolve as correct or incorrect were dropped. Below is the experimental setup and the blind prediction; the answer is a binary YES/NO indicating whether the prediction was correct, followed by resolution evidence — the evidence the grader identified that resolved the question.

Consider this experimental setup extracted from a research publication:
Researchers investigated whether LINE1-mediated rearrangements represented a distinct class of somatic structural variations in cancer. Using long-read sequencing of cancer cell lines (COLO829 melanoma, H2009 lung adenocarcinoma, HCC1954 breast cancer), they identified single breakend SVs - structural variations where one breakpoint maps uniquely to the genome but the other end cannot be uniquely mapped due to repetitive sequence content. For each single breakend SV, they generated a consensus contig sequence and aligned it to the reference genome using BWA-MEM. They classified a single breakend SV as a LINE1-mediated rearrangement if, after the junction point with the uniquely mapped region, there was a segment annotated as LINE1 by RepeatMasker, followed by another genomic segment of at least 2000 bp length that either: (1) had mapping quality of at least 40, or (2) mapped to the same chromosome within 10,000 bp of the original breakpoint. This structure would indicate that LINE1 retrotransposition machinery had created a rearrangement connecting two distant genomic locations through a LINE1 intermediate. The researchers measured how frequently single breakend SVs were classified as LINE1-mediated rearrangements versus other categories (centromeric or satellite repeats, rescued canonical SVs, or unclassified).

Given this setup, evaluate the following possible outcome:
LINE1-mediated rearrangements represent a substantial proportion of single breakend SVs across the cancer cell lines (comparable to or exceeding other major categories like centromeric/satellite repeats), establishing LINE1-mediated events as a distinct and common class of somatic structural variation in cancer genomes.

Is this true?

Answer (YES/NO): NO